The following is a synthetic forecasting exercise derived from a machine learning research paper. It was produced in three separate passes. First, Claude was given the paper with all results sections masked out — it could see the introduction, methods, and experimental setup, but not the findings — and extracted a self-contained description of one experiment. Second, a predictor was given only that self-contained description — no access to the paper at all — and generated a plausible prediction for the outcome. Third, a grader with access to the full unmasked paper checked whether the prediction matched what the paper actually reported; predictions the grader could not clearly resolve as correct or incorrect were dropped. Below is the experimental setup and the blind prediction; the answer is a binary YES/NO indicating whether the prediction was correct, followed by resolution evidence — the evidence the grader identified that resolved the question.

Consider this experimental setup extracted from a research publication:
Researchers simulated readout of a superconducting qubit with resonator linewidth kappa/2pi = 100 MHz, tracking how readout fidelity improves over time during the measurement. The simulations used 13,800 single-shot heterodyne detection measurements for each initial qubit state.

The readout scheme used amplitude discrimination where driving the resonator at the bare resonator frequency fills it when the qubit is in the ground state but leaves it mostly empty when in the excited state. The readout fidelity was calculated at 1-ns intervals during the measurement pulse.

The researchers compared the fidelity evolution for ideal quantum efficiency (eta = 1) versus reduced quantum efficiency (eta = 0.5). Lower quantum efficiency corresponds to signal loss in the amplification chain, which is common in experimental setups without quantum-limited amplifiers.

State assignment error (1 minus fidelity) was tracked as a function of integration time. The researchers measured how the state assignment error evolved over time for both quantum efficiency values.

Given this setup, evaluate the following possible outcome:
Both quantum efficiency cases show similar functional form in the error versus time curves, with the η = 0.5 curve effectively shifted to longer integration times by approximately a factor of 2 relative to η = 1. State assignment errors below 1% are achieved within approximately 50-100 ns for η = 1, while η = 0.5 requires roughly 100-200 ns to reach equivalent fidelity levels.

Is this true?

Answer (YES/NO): NO